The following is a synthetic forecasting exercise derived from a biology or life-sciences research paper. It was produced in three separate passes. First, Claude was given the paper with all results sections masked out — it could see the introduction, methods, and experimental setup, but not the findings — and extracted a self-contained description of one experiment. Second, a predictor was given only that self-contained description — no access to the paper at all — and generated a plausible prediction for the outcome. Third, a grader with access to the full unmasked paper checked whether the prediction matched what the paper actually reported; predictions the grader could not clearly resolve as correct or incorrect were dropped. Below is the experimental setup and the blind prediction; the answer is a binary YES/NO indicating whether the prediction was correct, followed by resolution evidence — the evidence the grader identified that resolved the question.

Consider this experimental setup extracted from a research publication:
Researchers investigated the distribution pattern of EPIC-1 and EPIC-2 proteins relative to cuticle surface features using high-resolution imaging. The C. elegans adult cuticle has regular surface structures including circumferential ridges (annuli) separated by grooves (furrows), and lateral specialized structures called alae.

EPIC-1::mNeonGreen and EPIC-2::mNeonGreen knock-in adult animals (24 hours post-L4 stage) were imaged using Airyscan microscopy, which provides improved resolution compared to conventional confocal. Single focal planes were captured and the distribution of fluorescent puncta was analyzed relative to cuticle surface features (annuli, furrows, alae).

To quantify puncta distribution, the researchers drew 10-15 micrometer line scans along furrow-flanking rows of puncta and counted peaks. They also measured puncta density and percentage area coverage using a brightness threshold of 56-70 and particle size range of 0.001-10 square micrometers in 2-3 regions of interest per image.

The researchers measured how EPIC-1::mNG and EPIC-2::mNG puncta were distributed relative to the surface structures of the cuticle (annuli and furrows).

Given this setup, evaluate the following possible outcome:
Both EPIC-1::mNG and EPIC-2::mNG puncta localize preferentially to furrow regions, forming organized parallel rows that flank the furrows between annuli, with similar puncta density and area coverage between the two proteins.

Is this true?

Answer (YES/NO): NO